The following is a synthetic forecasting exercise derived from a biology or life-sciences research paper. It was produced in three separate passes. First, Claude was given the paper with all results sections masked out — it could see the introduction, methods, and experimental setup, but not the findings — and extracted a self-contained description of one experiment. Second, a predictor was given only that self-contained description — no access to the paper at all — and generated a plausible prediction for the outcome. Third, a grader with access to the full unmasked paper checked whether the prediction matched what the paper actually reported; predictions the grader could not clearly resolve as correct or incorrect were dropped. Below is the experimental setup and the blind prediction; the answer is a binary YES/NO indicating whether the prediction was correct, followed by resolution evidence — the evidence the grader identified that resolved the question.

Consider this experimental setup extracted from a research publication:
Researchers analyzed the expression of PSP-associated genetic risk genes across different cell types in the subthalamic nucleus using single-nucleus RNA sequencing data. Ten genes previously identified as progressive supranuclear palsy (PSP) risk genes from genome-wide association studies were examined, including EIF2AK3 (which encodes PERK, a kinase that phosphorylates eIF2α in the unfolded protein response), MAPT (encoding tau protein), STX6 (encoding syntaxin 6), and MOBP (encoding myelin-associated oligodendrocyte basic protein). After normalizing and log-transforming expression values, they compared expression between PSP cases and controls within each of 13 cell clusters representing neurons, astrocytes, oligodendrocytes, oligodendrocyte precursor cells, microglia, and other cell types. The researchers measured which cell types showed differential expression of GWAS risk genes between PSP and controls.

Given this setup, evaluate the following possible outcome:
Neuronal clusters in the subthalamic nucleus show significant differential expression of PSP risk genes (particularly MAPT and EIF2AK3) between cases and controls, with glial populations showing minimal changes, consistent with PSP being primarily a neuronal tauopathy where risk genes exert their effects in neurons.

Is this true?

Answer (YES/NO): NO